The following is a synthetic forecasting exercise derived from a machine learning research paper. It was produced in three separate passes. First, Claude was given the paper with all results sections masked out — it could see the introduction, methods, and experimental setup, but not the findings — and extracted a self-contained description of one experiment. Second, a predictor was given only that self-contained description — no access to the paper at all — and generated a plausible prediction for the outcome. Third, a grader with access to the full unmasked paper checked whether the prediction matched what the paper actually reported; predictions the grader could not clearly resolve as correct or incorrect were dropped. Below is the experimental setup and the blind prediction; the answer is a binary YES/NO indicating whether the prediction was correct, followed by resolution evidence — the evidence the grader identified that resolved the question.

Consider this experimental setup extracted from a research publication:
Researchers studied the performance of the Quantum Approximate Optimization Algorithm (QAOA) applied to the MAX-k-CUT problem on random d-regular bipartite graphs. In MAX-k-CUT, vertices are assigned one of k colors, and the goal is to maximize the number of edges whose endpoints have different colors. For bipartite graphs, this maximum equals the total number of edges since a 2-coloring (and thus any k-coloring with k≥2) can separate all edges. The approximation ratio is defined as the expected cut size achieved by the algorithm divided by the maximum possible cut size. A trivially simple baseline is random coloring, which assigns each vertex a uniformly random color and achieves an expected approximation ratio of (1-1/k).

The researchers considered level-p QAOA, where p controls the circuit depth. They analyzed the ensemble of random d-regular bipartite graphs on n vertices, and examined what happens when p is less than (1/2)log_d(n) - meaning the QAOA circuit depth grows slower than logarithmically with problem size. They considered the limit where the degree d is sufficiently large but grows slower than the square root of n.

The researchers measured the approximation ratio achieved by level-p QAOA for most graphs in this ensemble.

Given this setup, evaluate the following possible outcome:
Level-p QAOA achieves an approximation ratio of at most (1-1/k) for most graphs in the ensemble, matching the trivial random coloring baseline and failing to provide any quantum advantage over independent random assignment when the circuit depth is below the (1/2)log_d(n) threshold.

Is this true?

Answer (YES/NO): YES